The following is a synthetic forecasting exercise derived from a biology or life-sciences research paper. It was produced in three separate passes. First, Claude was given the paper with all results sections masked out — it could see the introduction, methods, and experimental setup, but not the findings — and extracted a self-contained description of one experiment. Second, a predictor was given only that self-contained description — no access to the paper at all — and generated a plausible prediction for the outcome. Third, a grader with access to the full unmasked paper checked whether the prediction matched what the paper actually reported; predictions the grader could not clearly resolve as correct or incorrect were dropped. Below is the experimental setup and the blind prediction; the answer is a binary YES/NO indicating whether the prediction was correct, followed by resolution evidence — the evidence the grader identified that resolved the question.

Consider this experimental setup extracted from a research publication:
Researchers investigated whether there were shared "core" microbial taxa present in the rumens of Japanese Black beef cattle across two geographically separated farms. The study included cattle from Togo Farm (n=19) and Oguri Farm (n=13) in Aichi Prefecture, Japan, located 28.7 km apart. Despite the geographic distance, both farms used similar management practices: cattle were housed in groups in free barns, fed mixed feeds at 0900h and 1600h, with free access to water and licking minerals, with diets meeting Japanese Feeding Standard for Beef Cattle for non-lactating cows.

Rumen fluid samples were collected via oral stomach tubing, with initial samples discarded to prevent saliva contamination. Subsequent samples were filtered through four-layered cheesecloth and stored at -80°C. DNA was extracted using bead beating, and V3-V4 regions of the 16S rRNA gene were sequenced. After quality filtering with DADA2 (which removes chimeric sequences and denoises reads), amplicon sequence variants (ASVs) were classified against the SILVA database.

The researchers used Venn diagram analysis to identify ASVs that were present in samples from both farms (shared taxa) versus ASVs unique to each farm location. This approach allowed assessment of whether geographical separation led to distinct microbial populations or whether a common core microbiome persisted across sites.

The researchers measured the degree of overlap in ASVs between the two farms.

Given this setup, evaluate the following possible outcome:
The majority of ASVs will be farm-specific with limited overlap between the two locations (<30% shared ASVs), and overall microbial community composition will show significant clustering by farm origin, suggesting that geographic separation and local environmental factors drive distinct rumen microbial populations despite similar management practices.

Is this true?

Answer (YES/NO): NO